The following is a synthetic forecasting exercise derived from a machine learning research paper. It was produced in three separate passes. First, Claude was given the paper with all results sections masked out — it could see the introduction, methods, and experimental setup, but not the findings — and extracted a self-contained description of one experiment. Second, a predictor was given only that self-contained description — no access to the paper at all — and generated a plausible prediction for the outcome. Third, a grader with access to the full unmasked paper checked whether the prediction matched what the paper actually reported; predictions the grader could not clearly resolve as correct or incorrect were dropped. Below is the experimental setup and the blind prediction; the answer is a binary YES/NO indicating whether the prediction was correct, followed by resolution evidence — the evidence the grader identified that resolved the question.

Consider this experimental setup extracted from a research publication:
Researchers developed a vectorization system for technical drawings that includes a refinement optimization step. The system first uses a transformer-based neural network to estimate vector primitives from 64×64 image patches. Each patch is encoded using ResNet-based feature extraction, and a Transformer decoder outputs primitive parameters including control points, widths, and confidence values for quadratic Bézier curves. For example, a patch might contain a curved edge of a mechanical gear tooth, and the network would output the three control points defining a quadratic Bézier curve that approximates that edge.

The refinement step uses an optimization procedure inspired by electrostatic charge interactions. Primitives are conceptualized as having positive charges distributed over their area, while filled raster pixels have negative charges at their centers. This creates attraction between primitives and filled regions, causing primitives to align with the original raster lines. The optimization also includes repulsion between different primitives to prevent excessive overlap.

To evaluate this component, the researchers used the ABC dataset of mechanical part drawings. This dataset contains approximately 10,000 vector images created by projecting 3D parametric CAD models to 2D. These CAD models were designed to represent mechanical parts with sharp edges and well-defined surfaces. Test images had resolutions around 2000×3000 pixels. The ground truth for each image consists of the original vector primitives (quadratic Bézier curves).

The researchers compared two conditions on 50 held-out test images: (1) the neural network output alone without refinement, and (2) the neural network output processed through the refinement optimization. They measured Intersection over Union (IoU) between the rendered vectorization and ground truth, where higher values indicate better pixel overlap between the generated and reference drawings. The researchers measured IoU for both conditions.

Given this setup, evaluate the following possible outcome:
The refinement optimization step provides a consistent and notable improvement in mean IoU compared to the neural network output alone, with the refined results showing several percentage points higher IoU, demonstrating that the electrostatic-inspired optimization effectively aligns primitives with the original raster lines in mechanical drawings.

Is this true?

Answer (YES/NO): YES